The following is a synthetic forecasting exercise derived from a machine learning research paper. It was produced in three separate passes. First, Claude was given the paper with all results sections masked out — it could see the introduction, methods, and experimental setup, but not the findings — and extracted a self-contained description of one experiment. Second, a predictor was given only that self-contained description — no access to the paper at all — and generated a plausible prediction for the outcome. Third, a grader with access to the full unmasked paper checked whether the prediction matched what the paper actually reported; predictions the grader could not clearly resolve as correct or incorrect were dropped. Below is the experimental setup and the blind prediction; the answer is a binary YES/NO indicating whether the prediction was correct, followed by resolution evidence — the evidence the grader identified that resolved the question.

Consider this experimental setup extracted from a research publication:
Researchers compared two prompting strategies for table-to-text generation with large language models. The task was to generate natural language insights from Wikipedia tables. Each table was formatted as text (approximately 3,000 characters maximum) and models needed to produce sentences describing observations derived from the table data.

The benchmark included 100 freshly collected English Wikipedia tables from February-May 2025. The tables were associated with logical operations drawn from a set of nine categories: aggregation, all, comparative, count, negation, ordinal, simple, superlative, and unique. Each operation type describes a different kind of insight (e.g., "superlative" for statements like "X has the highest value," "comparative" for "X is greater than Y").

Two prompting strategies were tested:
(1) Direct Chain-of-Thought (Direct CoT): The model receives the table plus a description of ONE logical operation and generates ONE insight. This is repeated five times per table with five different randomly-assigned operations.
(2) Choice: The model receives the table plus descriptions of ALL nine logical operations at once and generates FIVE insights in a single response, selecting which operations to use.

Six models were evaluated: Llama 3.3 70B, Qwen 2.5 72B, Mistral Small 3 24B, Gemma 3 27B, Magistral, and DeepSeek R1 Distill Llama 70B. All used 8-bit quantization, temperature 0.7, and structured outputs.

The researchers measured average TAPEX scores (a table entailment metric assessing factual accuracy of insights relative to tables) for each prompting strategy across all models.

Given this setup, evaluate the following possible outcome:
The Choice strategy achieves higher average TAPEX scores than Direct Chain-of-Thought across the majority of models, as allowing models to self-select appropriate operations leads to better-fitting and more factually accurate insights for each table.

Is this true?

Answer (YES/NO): YES